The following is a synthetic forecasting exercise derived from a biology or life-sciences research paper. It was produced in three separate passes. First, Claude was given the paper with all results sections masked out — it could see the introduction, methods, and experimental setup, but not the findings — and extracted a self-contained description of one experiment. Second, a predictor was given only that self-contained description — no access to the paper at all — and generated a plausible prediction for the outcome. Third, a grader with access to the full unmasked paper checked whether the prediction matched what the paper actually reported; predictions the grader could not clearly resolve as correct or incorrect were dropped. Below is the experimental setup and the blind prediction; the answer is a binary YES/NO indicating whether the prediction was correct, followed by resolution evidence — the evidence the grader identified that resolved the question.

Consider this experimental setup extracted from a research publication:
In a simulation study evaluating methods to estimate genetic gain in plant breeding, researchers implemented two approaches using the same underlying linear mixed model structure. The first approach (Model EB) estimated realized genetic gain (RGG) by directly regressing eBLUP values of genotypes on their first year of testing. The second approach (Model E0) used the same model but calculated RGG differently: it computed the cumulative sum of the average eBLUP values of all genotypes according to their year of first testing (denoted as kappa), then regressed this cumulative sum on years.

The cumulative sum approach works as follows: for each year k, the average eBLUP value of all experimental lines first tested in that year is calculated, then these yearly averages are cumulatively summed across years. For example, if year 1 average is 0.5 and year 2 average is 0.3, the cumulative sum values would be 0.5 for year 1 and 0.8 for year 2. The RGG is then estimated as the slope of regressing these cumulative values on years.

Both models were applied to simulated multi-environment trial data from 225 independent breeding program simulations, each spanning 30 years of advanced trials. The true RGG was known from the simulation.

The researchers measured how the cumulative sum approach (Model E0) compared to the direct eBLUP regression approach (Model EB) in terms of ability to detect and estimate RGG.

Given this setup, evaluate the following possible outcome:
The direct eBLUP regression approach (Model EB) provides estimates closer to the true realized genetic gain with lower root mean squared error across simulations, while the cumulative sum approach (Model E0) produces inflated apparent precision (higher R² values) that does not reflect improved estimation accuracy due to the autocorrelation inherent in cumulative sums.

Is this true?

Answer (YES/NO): NO